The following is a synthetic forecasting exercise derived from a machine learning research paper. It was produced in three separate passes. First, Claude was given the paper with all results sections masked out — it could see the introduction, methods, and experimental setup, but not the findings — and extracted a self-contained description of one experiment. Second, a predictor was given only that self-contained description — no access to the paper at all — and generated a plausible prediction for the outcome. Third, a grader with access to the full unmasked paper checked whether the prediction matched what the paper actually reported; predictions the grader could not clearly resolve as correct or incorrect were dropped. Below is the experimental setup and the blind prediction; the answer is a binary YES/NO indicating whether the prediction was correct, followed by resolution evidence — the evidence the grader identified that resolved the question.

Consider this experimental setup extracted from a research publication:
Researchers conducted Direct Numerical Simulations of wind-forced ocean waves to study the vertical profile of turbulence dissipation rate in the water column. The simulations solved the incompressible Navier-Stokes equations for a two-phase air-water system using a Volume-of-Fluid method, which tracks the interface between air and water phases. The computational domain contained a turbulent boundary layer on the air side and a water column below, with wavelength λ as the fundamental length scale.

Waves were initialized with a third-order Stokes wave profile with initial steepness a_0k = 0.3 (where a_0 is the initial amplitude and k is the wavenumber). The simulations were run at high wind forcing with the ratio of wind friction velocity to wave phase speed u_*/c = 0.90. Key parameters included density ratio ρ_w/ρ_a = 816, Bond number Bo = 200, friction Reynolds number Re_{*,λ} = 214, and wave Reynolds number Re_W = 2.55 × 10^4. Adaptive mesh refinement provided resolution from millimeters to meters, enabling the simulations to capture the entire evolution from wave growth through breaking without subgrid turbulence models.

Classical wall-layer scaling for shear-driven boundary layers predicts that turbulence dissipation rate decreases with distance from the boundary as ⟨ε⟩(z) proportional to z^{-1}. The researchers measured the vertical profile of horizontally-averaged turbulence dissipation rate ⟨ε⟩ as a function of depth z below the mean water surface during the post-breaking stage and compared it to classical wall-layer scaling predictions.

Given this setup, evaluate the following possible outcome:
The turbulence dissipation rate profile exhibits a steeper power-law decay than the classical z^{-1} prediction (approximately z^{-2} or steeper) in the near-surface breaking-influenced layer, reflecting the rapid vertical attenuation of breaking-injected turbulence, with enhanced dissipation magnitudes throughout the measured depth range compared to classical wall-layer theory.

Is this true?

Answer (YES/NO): NO